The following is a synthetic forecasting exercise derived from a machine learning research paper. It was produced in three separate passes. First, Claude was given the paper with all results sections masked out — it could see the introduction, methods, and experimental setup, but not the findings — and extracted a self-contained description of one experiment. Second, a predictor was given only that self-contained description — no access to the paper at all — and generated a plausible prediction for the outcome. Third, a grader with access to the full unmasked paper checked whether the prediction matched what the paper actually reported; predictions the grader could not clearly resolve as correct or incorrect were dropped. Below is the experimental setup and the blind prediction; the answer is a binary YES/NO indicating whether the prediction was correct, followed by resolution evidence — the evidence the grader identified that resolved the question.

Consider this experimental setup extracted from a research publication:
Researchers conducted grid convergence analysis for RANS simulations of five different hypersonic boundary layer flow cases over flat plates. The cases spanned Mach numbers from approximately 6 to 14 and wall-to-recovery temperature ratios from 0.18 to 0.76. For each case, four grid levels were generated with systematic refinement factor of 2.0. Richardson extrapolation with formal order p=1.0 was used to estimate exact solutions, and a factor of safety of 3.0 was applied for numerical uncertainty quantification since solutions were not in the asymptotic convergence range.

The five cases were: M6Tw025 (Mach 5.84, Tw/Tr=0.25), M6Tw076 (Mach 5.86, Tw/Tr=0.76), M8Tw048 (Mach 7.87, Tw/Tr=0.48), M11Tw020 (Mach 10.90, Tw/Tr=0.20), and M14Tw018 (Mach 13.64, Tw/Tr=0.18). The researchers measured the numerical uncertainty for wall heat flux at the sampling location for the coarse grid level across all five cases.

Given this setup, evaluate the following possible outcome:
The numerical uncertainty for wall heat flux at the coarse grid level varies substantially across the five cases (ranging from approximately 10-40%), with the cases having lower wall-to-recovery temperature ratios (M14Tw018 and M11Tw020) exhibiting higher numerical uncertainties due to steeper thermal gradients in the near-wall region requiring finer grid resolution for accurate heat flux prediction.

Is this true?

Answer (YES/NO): NO